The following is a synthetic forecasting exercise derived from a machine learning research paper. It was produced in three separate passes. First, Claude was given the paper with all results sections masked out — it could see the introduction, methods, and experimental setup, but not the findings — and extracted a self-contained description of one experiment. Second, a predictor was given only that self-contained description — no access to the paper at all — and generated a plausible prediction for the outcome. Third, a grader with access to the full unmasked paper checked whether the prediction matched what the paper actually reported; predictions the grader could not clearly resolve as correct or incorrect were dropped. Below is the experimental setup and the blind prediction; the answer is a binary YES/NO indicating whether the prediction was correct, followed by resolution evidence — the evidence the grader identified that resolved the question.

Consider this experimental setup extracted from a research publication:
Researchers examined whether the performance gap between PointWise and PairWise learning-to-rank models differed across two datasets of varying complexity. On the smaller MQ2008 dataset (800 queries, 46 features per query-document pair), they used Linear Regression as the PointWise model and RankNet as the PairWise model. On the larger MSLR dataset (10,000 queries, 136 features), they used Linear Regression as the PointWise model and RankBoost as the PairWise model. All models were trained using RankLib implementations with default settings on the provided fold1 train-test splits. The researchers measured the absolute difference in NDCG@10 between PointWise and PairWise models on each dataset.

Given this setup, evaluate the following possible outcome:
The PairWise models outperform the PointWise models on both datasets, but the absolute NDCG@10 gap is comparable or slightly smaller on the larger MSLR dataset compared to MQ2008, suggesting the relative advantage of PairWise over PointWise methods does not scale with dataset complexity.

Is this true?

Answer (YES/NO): NO